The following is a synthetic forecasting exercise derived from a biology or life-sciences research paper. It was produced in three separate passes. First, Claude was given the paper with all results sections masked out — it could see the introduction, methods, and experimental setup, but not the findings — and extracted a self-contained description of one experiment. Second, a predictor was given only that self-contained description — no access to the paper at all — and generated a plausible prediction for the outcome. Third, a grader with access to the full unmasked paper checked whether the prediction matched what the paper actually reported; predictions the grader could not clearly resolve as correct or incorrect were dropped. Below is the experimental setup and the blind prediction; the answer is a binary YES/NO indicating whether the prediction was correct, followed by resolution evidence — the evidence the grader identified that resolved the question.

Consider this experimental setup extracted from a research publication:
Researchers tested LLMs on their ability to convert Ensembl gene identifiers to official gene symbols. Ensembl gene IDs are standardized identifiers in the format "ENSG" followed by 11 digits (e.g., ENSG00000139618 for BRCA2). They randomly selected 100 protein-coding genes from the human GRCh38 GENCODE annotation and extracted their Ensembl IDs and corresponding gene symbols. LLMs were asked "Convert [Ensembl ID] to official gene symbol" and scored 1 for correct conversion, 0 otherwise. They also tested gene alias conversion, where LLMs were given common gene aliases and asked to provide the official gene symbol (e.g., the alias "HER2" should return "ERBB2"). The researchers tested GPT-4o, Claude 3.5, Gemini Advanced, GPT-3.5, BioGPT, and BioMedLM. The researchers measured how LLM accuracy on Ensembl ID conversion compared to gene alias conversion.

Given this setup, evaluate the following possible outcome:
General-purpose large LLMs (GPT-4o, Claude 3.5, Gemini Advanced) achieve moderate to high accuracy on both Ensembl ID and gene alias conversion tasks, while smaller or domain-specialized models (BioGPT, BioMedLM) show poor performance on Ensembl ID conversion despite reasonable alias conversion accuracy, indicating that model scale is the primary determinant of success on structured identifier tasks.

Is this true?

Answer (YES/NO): NO